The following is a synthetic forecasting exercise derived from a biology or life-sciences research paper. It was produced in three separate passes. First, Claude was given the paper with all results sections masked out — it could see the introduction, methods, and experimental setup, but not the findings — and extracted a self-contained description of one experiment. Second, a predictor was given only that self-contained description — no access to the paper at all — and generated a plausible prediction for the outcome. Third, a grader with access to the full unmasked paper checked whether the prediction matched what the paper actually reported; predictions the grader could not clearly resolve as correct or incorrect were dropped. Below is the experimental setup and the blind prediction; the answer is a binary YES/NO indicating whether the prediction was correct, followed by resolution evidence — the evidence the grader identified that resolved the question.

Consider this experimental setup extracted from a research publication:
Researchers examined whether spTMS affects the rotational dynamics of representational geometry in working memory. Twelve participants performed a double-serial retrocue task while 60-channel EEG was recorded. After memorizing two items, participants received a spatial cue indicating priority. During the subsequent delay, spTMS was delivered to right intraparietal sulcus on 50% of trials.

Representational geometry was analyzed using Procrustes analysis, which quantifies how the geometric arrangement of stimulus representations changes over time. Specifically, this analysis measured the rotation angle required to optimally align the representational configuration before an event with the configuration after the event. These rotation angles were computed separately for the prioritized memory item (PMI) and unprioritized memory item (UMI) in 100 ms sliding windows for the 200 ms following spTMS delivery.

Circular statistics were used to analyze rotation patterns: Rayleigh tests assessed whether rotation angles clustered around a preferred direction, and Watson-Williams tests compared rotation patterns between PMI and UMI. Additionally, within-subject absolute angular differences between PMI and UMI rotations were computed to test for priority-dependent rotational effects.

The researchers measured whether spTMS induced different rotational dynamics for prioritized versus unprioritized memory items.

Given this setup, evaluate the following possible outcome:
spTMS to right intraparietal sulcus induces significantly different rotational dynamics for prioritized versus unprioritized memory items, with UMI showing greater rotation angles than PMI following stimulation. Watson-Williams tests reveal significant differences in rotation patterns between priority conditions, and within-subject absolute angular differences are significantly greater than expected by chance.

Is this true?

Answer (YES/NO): NO